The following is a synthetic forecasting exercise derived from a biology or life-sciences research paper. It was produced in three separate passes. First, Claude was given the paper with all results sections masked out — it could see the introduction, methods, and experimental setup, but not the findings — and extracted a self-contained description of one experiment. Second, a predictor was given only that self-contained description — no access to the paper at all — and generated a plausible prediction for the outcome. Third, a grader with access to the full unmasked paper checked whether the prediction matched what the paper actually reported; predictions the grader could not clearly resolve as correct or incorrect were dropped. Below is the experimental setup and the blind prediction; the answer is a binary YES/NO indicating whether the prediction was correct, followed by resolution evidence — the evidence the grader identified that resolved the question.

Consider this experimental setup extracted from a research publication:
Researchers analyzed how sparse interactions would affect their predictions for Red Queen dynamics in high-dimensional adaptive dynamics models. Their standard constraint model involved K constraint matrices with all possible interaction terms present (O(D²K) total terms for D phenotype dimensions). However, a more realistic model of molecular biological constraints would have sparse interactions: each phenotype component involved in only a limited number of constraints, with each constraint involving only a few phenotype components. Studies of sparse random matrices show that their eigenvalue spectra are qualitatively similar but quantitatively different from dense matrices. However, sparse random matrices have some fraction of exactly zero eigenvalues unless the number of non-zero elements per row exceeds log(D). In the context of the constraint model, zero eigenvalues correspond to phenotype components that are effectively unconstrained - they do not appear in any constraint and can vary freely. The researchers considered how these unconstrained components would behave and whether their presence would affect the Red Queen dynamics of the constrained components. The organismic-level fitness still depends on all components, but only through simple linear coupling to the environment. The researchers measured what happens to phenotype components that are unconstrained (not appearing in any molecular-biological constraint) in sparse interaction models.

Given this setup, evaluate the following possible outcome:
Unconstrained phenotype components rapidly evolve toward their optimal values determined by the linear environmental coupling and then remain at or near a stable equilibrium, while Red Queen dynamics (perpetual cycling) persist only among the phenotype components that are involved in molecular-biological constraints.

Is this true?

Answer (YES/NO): NO